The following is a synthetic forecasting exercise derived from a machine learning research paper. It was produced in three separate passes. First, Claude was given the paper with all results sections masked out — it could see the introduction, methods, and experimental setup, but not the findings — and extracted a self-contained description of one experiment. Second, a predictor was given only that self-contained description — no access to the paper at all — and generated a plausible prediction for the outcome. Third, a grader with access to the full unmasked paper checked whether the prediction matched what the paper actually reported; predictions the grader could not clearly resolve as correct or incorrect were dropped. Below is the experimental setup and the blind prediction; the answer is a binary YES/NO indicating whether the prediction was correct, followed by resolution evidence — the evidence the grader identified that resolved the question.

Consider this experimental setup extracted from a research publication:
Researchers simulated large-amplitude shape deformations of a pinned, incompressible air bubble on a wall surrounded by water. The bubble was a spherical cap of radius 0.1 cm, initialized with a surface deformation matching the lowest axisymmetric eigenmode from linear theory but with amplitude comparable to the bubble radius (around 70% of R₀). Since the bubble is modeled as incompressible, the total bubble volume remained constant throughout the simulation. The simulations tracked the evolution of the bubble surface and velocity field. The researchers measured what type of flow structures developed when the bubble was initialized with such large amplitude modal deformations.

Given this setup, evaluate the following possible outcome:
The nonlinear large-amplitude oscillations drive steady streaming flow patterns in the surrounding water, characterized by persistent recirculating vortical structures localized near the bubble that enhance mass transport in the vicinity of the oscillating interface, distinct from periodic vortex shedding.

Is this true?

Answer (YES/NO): NO